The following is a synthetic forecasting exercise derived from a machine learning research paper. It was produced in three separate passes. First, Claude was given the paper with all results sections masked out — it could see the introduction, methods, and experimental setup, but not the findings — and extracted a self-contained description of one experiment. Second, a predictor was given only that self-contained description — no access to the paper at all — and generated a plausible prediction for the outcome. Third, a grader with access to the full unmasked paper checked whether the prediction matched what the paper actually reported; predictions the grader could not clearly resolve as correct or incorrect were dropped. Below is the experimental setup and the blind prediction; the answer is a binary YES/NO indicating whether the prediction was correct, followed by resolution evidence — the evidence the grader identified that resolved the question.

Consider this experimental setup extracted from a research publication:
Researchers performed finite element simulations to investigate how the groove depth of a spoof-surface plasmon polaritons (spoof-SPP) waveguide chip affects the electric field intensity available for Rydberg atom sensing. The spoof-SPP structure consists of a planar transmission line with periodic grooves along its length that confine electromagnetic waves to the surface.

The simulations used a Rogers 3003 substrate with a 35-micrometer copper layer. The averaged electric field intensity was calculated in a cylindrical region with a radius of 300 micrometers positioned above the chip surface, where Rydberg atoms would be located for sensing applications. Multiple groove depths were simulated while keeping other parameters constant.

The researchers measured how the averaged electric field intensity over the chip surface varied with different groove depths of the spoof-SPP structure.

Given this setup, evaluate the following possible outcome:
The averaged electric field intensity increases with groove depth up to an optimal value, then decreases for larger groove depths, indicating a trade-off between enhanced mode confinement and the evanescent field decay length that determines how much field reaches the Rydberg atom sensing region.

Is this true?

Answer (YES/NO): NO